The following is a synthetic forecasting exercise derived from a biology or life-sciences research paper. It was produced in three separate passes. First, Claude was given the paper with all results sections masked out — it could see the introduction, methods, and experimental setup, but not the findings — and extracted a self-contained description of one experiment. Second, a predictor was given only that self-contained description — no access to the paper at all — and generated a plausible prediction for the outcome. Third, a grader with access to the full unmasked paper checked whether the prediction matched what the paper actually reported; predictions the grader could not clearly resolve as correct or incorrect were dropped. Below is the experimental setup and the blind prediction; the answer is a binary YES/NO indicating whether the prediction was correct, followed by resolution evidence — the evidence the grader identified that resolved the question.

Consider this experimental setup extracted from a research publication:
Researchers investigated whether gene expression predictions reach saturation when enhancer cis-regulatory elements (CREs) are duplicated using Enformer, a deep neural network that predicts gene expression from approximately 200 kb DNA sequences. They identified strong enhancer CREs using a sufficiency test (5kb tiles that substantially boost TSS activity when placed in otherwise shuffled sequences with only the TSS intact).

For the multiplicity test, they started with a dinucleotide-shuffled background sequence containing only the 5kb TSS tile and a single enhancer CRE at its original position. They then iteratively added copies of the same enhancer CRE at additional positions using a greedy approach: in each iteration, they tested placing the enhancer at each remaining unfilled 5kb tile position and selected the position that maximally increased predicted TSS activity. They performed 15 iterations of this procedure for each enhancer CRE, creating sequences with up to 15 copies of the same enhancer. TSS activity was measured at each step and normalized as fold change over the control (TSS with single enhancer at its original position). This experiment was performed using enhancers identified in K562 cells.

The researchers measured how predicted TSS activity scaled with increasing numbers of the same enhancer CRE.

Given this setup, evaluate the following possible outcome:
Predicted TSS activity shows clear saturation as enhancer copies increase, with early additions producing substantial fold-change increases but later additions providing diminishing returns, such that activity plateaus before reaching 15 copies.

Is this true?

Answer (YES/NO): YES